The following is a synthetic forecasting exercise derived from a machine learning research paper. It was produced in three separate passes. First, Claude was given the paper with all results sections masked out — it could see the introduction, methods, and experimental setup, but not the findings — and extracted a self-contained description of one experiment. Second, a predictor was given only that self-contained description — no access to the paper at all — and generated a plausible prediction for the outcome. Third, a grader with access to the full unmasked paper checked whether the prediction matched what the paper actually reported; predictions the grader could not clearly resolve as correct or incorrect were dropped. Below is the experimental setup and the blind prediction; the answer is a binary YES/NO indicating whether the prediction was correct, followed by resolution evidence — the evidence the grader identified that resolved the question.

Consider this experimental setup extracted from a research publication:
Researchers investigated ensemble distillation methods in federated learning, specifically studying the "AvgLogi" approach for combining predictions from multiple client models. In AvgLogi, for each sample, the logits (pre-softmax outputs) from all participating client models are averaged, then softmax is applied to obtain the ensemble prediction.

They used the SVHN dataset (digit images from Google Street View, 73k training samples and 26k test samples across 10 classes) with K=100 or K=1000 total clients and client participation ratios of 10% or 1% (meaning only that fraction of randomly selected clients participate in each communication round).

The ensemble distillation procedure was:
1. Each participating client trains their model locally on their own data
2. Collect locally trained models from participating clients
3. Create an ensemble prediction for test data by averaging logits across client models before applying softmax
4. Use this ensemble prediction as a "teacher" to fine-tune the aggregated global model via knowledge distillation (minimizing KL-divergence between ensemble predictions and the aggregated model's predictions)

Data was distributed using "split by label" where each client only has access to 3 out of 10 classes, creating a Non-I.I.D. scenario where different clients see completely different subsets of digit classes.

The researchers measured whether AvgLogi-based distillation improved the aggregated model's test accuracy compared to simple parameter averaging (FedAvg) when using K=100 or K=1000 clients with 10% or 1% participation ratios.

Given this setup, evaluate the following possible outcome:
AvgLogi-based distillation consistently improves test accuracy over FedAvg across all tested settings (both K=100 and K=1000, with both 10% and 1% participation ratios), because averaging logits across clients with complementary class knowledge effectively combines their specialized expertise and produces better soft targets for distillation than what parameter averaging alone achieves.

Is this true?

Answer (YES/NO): NO